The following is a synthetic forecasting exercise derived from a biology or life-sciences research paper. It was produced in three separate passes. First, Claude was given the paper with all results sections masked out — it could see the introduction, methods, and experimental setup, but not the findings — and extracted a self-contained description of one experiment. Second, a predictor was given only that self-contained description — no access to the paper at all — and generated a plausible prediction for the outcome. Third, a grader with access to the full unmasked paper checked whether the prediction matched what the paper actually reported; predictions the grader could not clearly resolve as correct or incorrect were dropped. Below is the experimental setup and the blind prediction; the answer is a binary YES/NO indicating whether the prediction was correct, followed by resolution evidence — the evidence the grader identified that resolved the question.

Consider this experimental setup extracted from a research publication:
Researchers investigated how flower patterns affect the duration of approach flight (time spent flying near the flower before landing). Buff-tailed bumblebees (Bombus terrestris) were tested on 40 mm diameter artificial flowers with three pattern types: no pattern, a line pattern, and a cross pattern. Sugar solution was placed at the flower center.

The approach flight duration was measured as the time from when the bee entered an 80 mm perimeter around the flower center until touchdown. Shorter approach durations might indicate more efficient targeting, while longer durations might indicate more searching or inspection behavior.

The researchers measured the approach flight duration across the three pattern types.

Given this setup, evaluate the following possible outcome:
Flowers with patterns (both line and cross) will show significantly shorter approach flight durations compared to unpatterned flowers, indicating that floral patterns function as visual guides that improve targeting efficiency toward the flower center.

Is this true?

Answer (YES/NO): NO